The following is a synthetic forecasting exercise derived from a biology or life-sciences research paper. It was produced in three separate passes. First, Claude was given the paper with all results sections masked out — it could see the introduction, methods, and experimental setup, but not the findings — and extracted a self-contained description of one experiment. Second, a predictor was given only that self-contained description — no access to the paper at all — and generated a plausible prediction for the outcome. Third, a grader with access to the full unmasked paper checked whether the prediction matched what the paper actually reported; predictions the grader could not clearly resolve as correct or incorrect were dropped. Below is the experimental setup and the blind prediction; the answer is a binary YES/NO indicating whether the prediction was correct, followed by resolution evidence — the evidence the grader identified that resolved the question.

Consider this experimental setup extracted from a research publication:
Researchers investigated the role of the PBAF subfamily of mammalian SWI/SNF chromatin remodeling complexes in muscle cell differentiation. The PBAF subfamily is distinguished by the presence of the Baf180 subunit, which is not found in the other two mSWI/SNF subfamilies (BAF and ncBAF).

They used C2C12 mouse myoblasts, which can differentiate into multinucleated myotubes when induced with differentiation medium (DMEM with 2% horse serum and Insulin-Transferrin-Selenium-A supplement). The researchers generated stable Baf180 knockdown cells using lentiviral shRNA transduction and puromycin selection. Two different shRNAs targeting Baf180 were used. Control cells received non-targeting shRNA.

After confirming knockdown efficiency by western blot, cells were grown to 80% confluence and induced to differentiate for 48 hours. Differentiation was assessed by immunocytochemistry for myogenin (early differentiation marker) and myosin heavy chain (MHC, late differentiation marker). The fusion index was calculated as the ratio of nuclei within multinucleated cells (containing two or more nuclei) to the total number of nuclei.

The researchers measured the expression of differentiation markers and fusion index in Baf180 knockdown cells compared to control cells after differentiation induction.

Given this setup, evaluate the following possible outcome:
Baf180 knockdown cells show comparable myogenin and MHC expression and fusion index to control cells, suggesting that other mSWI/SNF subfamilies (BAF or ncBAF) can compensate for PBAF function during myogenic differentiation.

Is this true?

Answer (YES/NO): NO